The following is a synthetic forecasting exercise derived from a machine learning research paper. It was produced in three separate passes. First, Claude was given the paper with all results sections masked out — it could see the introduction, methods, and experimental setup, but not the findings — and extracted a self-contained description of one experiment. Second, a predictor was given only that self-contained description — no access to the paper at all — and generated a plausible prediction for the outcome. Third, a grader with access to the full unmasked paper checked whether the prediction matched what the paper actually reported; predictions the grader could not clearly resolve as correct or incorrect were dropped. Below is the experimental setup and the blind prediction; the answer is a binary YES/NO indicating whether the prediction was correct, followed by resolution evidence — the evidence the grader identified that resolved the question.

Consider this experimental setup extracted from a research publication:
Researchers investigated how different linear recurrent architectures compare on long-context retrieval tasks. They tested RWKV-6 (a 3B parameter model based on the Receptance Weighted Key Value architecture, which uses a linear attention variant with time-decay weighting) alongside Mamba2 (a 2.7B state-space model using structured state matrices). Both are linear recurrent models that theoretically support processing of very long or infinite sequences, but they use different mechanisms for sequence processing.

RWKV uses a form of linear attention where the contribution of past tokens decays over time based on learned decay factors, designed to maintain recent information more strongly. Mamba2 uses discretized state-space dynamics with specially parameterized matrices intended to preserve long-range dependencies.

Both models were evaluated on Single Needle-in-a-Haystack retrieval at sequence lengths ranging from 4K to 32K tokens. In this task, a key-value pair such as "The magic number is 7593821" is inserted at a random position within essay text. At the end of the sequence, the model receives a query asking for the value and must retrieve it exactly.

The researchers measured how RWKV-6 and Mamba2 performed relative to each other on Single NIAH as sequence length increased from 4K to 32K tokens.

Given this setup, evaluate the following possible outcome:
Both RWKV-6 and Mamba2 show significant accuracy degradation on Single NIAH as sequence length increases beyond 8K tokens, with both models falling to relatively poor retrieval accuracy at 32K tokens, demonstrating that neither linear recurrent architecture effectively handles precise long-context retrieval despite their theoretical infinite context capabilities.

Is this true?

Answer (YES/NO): NO